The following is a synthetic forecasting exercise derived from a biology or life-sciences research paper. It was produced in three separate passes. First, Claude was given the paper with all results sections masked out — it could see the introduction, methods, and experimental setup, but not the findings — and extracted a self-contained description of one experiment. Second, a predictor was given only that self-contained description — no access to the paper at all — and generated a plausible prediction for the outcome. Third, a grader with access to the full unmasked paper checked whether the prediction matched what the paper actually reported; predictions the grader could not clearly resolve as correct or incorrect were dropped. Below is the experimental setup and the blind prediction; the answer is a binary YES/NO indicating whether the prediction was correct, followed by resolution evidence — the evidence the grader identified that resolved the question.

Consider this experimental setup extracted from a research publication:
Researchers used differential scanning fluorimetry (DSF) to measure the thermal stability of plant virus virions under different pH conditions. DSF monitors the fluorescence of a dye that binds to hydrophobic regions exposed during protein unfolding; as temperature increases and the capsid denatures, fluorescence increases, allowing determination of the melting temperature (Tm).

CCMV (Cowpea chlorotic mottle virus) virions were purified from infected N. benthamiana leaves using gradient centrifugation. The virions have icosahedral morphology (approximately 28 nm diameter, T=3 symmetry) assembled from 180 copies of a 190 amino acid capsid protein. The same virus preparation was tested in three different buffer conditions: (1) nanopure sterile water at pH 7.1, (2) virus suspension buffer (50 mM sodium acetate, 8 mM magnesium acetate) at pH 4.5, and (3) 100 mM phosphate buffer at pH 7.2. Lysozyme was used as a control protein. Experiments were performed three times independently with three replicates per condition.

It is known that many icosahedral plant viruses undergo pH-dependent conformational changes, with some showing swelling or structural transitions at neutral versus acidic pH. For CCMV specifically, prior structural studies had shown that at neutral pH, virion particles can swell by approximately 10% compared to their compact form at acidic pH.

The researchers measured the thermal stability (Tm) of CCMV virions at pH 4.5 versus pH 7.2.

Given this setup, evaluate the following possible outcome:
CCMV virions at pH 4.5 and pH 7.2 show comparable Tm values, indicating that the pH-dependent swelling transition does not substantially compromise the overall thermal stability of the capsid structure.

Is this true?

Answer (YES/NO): NO